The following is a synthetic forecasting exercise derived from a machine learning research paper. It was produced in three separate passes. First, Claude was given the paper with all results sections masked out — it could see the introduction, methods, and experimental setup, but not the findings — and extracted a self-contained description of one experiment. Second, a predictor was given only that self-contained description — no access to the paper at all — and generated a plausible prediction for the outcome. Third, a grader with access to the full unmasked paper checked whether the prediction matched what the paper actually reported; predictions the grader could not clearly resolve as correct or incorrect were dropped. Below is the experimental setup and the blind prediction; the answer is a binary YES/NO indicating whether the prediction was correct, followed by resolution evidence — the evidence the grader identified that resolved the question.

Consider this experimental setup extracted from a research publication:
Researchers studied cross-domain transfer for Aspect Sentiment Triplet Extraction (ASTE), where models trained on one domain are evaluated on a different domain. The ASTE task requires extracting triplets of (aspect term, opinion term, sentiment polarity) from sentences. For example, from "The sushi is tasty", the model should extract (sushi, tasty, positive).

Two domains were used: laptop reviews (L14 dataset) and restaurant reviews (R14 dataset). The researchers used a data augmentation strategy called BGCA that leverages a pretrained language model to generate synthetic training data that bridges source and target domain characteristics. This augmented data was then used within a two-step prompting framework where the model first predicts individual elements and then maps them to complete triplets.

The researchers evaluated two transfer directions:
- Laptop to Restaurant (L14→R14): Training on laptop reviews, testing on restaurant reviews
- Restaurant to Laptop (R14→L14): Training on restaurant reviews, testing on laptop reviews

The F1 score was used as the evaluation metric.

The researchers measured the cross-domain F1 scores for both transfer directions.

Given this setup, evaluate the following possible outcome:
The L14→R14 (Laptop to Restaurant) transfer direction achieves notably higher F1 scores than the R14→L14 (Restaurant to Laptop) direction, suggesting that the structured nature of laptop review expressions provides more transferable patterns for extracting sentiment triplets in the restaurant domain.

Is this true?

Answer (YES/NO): YES